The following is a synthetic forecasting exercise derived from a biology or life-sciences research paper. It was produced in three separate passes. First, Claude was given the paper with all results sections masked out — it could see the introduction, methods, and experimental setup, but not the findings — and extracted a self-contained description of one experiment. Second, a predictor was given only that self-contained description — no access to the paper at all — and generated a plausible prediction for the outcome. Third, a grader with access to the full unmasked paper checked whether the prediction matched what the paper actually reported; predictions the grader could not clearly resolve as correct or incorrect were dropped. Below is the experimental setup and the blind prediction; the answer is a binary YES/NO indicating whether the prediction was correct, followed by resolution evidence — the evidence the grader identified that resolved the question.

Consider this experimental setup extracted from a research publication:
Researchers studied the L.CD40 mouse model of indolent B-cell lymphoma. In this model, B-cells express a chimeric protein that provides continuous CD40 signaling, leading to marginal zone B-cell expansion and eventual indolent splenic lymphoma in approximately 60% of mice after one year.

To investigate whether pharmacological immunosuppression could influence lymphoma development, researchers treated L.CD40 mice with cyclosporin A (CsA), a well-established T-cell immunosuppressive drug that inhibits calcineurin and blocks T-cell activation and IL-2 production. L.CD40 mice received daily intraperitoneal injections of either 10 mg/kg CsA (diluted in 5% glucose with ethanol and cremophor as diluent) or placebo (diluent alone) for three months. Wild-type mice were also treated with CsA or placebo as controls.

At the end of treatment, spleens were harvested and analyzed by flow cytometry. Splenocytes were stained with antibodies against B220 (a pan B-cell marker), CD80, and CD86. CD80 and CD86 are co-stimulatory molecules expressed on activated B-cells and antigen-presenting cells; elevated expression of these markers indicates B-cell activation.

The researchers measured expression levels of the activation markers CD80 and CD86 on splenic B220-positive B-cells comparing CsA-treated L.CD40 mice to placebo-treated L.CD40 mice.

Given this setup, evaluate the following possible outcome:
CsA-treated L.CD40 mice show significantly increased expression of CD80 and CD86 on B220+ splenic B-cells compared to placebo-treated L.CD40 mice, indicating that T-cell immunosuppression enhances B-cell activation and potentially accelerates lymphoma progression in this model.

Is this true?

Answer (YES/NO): YES